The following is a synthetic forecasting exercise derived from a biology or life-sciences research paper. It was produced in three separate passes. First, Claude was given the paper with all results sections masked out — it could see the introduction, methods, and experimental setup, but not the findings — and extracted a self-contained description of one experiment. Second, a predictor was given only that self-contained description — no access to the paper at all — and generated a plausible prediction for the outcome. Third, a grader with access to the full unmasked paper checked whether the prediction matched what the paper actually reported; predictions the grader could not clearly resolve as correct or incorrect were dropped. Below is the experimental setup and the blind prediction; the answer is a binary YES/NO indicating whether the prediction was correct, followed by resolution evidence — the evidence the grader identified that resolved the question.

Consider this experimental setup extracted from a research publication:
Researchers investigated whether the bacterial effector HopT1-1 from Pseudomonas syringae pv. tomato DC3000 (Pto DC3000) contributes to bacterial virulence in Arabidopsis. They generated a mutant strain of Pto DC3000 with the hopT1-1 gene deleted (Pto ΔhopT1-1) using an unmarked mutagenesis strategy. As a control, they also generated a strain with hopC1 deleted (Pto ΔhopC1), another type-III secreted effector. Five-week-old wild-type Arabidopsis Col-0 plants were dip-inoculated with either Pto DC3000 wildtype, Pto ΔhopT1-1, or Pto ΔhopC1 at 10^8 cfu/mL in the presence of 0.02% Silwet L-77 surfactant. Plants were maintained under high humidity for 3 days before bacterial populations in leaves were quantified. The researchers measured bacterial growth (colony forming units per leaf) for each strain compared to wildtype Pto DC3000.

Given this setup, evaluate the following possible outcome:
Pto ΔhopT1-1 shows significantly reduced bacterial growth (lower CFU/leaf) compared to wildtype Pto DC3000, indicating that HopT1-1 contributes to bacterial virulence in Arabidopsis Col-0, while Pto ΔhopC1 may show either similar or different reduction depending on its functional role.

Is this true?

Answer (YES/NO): YES